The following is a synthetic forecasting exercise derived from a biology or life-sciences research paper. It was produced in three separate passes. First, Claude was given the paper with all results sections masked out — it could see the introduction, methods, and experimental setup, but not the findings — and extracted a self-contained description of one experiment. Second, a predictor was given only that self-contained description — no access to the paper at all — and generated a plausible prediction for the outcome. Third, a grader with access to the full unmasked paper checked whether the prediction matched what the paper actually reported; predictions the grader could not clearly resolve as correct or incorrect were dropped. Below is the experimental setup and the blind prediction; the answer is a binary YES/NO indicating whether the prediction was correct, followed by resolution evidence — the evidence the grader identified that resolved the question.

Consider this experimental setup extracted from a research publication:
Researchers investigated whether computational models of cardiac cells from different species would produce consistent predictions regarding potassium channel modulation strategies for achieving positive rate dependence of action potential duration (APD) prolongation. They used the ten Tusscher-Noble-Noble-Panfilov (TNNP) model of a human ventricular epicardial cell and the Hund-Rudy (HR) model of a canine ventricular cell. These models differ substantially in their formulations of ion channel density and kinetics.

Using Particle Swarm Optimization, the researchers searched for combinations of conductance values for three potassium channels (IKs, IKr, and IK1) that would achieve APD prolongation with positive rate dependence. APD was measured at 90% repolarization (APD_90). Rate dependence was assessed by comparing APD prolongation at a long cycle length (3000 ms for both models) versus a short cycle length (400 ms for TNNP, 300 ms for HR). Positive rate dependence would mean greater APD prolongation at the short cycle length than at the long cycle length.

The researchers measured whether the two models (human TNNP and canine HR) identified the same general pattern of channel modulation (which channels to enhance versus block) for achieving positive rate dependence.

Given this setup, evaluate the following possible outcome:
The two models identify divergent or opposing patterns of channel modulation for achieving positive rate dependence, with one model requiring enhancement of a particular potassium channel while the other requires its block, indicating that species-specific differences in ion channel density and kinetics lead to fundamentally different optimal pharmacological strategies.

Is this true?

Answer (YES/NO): NO